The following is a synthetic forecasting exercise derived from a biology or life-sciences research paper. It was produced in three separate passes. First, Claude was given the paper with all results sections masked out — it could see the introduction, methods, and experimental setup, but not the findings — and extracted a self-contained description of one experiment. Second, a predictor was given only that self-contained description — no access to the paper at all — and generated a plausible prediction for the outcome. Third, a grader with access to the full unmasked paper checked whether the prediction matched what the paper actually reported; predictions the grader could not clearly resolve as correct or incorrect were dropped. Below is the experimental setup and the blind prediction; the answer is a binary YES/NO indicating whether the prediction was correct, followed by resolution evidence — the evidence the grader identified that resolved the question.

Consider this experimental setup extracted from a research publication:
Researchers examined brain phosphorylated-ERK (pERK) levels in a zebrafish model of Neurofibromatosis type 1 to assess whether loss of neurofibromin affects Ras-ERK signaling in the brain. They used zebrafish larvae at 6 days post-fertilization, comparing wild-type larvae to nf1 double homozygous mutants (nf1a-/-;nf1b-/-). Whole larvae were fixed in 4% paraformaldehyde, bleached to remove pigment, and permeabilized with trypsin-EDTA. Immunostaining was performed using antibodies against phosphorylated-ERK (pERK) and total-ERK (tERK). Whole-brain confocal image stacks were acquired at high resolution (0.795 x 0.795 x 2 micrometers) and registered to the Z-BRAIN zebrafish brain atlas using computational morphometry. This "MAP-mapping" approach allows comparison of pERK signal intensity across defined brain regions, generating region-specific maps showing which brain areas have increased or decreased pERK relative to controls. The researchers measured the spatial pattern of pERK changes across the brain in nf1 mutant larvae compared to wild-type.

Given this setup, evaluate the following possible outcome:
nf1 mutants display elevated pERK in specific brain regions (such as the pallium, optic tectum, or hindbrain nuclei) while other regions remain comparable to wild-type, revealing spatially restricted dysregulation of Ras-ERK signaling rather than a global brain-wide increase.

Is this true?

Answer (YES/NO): NO